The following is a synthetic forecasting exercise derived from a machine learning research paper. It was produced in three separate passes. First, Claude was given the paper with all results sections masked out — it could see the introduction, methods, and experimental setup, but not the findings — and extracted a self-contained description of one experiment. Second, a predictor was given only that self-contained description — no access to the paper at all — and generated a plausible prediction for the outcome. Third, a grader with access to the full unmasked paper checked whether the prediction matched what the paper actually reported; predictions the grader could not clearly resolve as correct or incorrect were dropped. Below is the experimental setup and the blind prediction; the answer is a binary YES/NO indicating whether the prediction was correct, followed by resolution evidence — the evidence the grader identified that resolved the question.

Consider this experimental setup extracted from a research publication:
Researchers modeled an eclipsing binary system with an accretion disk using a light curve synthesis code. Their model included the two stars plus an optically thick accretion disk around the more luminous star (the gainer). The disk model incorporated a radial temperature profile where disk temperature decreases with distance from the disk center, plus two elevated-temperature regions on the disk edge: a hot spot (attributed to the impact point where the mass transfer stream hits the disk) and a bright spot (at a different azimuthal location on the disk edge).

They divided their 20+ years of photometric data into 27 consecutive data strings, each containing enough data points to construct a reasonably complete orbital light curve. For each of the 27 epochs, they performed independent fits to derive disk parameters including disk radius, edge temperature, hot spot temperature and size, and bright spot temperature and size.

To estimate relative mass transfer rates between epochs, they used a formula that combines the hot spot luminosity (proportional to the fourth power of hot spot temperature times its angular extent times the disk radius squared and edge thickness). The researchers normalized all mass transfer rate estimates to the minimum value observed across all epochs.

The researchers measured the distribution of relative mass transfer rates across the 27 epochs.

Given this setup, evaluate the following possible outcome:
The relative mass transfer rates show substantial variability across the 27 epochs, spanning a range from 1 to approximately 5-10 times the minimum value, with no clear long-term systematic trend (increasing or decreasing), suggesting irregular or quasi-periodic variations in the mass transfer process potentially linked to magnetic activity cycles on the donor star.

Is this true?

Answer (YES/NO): NO